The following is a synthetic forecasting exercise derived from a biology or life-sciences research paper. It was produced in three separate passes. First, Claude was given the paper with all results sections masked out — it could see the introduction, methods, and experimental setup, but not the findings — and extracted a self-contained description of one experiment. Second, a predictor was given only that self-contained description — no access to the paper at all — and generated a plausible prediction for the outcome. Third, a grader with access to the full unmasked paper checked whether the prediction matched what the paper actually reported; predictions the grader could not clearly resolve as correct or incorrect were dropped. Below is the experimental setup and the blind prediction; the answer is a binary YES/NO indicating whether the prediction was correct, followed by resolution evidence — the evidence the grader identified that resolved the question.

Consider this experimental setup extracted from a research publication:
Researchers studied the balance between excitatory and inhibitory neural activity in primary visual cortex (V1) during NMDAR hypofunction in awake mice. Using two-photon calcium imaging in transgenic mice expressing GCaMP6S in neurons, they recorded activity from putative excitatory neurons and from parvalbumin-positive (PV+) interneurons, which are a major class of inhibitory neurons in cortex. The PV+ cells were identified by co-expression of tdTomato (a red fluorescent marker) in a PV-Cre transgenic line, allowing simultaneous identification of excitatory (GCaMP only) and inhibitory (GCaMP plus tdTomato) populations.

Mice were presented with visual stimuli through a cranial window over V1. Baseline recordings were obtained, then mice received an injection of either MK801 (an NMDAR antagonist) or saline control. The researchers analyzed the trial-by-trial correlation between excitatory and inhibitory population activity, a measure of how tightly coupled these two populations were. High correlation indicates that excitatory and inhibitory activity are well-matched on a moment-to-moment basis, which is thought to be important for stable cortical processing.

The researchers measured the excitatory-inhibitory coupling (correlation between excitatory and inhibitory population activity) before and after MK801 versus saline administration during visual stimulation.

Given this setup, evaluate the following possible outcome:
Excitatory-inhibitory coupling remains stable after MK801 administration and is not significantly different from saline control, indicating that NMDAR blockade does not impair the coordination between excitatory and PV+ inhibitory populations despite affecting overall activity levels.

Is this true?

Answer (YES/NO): YES